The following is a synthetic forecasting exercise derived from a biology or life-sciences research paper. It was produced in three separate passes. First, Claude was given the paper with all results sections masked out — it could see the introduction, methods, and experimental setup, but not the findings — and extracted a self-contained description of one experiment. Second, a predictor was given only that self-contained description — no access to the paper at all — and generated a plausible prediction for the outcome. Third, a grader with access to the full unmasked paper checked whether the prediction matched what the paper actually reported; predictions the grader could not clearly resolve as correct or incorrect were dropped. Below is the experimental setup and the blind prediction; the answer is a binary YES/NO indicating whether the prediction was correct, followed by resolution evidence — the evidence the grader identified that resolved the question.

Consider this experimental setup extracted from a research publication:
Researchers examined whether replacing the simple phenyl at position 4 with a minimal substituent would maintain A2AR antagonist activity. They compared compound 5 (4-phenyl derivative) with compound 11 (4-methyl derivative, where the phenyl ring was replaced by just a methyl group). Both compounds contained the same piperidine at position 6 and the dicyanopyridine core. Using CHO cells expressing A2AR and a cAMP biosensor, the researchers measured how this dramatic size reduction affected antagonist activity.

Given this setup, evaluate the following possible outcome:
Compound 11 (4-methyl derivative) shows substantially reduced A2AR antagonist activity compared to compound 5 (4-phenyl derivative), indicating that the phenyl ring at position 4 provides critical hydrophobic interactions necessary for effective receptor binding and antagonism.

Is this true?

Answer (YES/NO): YES